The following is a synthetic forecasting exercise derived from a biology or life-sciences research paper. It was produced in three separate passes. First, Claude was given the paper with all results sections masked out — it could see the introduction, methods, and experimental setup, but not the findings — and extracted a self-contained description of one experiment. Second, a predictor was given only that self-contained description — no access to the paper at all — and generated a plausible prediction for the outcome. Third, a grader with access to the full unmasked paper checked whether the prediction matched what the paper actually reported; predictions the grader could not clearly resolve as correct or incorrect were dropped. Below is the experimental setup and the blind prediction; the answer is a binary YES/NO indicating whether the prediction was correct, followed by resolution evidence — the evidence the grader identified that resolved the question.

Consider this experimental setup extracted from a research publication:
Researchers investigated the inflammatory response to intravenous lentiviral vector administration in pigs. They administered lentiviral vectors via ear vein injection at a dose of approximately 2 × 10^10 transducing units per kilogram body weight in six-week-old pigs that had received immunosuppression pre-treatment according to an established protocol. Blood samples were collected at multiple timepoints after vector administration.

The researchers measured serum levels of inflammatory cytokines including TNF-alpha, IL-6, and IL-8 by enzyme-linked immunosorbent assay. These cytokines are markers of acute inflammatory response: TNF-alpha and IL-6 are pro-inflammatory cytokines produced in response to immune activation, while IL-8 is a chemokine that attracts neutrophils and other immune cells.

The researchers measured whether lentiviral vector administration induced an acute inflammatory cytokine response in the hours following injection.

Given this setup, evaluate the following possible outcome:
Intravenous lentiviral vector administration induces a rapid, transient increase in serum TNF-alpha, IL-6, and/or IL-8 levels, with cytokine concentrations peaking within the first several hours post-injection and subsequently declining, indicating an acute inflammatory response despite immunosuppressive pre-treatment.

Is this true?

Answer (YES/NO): YES